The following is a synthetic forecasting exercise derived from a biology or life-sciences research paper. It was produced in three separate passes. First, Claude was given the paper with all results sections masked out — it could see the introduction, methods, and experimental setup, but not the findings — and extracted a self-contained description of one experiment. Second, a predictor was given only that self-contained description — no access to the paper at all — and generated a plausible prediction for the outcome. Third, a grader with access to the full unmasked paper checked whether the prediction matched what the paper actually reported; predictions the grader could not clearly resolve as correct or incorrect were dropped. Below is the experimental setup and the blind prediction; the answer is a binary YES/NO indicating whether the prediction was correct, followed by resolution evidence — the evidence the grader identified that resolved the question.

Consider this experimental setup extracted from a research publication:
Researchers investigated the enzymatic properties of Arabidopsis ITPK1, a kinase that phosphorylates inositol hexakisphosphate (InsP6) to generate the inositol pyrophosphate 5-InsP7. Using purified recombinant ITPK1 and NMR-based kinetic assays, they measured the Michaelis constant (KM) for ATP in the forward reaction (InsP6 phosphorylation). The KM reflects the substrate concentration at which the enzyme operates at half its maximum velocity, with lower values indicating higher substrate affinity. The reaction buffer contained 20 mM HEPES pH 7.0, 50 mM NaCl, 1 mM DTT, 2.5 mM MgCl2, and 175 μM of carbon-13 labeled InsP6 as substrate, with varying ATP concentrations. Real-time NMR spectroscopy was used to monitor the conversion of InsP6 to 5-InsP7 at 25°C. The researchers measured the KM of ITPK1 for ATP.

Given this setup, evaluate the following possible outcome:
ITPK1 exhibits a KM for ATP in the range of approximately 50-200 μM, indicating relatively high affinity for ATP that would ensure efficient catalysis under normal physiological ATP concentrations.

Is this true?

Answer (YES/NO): NO